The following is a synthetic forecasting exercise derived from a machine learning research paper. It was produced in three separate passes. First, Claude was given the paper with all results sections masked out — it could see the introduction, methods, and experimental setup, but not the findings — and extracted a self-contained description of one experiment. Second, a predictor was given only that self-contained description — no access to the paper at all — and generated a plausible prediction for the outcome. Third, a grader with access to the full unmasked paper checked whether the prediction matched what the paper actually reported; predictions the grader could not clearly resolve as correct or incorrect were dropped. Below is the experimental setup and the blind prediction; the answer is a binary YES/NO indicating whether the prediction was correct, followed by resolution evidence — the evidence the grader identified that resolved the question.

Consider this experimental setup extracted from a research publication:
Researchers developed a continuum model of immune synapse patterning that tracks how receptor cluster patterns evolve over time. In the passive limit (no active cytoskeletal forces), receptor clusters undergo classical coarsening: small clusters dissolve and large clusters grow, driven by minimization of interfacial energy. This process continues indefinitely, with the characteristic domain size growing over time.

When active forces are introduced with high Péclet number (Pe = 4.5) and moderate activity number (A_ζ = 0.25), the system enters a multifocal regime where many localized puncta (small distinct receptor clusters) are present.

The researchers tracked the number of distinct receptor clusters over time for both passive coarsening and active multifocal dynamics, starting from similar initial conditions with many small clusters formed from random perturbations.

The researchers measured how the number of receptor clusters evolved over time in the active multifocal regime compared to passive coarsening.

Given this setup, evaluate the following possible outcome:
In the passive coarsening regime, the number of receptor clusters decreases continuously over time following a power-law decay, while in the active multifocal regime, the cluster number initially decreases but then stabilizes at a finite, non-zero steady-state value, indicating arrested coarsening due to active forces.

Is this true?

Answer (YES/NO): NO